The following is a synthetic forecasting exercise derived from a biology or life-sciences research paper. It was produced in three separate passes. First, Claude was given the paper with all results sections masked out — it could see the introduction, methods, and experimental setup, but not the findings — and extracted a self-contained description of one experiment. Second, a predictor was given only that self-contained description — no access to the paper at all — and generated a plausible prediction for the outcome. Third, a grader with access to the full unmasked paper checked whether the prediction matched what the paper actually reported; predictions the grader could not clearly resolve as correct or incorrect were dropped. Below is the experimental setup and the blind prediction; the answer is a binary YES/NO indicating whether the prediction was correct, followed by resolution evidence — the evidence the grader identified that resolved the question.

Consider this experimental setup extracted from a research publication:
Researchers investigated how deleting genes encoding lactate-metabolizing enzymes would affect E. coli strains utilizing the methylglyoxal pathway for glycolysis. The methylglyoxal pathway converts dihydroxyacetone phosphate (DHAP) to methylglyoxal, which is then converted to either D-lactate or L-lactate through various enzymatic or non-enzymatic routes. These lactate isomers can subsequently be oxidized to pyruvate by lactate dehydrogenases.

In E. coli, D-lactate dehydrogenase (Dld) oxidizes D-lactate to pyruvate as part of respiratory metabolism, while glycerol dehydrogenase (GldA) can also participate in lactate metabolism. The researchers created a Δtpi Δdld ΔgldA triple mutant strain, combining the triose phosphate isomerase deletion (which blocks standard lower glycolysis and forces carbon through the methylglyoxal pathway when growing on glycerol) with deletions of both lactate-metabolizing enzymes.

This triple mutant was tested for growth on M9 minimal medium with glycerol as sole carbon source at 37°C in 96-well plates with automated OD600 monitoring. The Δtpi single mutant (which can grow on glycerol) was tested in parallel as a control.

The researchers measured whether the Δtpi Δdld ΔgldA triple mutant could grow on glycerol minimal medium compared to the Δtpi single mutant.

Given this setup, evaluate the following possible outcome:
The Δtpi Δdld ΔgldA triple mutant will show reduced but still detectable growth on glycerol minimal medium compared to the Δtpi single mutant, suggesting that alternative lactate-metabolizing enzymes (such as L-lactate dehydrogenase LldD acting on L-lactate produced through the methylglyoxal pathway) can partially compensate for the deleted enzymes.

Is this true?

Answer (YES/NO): NO